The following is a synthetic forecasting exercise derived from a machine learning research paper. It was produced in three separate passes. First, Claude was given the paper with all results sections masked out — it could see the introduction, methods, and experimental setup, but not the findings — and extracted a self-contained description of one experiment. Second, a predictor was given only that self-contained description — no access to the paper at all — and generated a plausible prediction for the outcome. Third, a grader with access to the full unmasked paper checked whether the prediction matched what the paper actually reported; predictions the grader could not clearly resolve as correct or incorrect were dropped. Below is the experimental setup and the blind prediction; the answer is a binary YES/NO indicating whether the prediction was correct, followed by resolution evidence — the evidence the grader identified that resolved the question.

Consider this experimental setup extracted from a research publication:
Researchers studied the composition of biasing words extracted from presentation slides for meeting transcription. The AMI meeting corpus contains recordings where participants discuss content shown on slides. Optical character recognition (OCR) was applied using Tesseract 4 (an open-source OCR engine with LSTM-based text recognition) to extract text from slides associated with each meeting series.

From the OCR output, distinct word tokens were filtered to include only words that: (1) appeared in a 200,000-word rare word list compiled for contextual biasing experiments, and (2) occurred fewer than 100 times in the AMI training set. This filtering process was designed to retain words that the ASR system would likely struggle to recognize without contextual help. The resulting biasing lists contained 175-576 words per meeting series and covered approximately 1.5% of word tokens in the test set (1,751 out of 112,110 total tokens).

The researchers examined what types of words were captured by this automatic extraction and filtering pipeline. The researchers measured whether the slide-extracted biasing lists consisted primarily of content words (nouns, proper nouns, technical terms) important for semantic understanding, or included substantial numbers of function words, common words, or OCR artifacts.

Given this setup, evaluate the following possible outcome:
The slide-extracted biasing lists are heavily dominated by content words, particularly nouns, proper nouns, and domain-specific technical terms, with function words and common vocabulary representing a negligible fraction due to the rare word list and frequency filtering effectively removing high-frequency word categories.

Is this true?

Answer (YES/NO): YES